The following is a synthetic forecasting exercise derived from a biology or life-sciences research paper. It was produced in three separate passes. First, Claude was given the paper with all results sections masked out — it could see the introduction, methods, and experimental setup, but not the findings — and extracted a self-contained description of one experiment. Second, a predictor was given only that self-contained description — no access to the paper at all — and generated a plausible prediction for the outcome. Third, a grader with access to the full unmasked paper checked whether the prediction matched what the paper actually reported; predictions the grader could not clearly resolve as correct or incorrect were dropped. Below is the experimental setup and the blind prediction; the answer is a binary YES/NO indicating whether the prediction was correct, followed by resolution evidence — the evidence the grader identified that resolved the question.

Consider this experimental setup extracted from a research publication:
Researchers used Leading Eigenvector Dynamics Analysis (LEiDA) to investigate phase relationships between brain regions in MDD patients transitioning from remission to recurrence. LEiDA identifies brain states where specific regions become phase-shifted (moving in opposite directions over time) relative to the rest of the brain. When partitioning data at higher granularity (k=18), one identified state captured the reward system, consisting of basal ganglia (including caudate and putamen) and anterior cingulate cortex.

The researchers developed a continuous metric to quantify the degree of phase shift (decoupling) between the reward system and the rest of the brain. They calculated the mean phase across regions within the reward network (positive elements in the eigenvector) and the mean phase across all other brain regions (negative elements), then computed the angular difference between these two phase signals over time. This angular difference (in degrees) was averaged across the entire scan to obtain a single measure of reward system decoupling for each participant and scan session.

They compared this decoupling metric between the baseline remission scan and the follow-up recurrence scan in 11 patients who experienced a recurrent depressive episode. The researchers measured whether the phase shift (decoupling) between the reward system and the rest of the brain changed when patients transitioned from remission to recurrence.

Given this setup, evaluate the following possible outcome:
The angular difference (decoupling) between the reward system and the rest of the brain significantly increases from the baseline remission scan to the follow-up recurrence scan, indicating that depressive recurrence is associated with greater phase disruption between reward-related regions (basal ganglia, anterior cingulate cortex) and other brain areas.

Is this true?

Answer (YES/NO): YES